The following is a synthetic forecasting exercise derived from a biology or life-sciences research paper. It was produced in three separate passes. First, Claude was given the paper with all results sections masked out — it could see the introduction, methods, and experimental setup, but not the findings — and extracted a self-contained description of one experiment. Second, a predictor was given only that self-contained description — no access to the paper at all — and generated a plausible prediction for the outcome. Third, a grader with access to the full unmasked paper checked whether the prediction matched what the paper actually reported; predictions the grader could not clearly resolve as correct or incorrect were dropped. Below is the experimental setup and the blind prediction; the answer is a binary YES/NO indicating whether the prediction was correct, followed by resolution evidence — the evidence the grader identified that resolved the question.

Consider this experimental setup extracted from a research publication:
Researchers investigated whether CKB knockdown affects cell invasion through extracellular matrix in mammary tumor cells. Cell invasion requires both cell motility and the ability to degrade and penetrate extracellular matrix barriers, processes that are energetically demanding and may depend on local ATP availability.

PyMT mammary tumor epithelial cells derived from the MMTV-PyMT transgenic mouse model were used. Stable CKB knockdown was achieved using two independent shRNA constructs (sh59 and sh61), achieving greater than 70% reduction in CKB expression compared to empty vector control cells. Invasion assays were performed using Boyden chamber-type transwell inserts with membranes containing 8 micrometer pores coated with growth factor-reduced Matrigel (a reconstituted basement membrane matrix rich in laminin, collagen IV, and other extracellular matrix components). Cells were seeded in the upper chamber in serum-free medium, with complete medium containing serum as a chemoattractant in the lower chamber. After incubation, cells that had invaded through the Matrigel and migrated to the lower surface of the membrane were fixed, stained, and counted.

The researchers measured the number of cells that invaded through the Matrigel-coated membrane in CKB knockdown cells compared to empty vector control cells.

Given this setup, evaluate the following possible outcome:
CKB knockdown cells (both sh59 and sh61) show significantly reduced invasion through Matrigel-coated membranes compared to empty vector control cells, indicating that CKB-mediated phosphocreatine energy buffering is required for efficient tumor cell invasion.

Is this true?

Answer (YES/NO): YES